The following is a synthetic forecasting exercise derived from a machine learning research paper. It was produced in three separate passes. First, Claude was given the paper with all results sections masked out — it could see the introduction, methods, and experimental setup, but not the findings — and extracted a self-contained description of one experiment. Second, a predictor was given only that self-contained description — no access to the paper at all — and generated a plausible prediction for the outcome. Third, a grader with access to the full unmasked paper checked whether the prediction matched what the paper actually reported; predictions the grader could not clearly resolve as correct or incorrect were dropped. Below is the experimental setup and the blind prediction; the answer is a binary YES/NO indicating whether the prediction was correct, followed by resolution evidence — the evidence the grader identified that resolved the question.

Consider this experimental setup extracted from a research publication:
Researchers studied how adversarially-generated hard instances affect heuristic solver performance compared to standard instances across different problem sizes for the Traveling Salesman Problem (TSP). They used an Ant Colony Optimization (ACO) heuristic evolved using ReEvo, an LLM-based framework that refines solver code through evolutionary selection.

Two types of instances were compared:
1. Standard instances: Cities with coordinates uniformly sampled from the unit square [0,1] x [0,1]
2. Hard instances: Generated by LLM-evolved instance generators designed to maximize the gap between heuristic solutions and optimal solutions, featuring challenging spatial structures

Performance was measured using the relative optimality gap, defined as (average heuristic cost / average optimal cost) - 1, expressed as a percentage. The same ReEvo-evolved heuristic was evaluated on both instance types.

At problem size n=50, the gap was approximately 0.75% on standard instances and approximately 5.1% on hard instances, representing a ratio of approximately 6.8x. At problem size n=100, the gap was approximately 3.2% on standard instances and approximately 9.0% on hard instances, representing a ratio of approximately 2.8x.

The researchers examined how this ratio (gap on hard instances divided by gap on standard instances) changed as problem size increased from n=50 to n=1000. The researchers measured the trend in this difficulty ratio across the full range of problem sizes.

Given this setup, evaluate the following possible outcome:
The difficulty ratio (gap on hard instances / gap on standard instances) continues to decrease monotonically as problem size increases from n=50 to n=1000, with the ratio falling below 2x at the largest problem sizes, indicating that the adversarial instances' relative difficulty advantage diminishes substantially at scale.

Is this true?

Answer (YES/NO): NO